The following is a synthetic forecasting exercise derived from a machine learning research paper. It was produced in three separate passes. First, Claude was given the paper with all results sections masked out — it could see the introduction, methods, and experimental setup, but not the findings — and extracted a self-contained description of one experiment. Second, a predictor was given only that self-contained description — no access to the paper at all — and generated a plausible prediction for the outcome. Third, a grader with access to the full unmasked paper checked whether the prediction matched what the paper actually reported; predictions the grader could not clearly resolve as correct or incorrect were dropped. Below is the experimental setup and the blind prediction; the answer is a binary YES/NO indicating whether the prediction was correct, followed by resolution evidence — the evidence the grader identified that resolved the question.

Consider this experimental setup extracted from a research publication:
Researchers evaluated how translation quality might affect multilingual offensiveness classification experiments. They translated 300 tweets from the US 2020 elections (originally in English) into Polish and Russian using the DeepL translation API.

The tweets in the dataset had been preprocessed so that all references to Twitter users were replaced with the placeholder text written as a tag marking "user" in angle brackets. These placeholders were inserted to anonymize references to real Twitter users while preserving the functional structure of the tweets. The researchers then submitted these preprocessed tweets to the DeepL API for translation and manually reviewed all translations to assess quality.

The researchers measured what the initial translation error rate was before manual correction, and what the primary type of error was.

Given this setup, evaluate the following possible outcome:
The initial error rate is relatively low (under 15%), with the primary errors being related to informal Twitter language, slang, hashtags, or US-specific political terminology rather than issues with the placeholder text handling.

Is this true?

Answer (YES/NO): NO